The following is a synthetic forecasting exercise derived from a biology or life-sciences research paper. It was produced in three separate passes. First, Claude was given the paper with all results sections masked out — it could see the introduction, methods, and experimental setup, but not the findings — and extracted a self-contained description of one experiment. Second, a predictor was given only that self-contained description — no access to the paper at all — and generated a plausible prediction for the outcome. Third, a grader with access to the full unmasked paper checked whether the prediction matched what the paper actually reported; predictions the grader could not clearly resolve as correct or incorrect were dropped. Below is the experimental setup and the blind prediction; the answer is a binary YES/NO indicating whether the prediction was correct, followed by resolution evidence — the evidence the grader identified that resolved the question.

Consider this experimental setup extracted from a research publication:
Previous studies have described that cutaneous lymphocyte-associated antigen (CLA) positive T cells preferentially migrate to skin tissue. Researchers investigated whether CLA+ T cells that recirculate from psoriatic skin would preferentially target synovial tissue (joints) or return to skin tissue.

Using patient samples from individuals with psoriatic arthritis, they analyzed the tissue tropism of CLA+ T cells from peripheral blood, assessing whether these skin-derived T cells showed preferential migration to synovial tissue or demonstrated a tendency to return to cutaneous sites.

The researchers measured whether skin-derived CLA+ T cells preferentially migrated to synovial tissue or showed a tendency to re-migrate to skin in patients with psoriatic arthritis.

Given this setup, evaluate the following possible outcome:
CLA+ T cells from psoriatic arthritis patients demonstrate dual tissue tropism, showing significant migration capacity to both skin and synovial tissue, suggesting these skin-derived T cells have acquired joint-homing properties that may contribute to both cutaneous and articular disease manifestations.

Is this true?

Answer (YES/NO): NO